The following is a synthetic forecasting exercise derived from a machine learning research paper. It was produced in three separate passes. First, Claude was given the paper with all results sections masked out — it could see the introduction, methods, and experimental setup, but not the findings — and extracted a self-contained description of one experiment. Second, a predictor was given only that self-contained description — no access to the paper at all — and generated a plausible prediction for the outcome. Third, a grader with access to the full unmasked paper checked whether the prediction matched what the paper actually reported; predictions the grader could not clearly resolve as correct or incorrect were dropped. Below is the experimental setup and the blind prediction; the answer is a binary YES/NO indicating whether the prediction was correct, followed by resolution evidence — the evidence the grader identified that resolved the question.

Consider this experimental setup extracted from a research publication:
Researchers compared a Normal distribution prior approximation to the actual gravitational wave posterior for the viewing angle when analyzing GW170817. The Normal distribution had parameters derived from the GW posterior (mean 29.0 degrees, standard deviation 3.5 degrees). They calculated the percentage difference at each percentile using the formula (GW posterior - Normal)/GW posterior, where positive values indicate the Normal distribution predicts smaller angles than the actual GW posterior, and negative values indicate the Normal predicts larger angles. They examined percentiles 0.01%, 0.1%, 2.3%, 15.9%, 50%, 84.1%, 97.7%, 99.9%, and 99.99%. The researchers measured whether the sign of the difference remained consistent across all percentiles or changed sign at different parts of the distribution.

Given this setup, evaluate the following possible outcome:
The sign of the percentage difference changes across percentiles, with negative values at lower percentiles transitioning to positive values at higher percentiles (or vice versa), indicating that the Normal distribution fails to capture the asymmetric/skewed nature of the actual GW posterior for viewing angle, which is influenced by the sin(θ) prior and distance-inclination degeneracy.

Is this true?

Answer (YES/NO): NO